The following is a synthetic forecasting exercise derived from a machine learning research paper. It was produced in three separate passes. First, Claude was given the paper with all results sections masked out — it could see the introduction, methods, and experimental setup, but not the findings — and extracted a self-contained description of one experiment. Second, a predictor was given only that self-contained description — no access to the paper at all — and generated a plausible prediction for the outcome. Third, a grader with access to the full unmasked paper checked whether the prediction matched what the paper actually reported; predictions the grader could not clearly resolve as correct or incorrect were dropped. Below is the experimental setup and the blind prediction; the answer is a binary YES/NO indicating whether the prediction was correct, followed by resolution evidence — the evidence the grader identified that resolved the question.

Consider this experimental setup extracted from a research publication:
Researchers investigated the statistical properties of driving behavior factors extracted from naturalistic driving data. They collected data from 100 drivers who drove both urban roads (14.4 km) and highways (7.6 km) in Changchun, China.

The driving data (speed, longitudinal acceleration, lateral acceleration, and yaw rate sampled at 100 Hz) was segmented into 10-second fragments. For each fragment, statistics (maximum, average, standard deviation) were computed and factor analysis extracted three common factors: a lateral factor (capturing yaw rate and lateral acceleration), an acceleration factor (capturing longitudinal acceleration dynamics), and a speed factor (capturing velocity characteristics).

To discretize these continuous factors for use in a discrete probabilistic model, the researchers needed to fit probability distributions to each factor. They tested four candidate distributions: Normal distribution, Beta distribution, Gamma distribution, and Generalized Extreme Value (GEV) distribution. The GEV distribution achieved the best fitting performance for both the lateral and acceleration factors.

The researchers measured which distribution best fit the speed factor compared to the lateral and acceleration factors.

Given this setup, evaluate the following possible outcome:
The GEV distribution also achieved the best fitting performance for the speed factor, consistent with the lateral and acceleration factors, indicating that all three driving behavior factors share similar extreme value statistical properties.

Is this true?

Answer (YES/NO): YES